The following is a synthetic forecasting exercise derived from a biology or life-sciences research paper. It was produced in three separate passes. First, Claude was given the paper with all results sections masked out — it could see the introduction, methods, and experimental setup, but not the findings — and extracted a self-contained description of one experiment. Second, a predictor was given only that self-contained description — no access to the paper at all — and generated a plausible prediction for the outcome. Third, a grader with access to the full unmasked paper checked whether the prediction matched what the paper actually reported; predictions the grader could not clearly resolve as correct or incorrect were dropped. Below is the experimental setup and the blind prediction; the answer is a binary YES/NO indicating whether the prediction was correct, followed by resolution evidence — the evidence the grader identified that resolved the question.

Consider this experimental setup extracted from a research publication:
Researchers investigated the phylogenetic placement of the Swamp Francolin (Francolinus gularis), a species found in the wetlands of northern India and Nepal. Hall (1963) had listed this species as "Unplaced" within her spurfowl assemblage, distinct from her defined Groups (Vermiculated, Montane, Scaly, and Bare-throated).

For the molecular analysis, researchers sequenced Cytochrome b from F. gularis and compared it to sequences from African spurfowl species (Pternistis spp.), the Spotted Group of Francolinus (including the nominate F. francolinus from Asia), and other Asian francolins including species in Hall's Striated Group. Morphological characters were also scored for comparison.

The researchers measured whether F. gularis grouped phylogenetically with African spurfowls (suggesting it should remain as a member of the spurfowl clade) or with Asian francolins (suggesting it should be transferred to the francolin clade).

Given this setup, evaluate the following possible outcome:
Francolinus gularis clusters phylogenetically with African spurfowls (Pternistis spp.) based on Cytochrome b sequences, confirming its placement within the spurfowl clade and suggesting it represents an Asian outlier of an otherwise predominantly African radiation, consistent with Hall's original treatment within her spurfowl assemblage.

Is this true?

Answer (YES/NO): NO